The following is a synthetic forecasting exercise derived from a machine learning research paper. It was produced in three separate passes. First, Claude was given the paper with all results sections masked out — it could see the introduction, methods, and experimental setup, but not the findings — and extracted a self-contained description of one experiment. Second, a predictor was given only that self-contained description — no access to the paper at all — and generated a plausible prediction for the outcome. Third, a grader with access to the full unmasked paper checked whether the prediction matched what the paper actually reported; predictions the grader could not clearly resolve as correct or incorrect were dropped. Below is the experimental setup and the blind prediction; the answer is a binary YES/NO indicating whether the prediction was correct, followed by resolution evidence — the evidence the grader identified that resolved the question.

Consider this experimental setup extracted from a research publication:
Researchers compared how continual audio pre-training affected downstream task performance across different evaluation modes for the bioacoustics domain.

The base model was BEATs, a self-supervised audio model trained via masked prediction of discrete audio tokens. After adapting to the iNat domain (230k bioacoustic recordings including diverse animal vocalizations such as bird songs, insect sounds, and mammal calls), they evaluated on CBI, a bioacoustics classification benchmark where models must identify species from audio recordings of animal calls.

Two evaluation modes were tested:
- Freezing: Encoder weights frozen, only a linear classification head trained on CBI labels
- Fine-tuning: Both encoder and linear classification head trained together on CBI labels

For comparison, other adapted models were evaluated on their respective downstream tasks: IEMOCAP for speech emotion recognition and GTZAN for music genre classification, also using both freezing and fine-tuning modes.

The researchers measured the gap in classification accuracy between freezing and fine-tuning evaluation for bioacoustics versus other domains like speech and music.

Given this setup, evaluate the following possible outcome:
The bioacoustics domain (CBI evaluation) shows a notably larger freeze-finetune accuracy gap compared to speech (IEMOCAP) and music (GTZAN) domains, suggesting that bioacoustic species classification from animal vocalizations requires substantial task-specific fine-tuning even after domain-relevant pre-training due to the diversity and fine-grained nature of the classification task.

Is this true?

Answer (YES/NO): YES